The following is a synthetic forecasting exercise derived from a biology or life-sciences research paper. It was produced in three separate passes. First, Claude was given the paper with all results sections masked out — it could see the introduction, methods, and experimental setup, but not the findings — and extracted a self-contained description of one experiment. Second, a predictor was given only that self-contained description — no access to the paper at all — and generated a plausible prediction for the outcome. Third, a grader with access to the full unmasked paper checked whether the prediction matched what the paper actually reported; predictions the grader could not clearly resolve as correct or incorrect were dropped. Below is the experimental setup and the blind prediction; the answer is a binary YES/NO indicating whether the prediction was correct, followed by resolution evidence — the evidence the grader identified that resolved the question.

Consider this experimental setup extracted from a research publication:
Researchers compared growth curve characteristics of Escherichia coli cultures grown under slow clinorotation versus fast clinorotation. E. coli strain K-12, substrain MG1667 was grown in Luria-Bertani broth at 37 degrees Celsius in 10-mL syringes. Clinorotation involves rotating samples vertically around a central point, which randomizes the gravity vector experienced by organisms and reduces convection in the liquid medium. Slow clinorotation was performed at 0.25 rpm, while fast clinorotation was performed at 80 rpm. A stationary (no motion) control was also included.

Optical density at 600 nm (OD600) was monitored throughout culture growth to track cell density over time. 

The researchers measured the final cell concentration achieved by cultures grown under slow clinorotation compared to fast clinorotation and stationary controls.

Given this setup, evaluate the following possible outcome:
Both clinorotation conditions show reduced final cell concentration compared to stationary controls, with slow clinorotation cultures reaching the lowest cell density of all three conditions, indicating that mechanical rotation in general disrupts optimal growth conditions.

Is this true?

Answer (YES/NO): NO